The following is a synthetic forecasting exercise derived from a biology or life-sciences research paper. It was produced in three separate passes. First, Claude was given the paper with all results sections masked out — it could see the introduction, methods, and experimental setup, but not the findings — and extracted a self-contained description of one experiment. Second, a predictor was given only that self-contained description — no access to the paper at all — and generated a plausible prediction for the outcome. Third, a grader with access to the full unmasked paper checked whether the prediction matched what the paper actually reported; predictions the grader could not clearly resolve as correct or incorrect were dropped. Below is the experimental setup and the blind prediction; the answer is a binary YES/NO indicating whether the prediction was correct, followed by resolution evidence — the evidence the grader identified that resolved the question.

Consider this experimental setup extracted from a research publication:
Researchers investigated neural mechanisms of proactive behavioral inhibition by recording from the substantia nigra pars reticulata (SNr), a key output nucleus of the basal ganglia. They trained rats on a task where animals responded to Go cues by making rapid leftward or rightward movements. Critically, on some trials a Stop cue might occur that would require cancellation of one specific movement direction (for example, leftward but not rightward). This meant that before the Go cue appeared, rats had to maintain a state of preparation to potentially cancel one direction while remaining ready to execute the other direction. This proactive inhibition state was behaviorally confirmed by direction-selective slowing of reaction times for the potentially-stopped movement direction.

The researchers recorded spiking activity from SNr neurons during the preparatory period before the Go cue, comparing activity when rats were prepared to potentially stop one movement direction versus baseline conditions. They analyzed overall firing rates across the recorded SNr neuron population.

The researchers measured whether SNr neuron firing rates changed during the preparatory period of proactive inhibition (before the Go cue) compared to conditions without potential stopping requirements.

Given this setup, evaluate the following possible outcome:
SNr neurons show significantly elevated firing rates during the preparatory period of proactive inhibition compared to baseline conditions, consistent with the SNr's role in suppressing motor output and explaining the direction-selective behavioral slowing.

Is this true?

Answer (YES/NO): YES